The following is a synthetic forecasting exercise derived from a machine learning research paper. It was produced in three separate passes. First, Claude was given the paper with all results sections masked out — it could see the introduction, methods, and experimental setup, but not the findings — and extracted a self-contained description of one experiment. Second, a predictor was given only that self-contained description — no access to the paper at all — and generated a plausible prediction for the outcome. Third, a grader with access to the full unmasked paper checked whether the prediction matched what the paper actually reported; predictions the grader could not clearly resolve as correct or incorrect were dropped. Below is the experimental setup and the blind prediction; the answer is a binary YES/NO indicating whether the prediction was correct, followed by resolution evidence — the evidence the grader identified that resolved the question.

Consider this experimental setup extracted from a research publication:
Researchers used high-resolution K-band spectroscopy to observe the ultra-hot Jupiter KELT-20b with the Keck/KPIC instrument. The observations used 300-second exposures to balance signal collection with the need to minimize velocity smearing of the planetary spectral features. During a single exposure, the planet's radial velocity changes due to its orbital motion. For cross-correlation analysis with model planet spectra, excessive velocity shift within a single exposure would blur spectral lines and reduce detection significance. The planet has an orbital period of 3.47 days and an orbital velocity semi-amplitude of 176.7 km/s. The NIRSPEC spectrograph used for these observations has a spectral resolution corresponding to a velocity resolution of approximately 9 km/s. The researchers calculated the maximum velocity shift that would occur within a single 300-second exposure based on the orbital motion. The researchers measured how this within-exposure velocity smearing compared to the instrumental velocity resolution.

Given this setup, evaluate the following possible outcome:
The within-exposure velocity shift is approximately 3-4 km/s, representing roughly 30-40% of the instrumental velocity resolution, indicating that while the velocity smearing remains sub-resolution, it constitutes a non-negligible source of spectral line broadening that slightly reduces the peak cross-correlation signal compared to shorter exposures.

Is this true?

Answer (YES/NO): NO